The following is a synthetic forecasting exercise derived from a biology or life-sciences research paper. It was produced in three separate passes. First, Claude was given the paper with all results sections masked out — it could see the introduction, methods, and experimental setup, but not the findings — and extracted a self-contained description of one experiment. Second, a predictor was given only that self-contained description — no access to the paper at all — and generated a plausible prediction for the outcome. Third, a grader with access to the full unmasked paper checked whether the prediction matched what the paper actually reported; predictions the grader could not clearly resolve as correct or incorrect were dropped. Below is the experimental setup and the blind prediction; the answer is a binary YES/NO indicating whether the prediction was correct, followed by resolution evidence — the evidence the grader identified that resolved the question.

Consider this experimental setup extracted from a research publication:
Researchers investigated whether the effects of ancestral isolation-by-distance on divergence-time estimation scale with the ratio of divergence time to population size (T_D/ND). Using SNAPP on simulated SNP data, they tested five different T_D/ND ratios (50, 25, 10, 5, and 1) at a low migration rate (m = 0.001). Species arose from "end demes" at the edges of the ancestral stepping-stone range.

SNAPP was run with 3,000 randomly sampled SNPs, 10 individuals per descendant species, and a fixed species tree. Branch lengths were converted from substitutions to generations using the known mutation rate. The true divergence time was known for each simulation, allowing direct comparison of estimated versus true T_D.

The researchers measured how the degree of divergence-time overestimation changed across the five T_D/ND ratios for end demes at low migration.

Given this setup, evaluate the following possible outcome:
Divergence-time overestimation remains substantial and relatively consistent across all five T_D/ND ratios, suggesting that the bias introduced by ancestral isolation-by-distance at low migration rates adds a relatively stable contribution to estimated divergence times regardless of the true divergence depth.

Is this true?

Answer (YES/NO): NO